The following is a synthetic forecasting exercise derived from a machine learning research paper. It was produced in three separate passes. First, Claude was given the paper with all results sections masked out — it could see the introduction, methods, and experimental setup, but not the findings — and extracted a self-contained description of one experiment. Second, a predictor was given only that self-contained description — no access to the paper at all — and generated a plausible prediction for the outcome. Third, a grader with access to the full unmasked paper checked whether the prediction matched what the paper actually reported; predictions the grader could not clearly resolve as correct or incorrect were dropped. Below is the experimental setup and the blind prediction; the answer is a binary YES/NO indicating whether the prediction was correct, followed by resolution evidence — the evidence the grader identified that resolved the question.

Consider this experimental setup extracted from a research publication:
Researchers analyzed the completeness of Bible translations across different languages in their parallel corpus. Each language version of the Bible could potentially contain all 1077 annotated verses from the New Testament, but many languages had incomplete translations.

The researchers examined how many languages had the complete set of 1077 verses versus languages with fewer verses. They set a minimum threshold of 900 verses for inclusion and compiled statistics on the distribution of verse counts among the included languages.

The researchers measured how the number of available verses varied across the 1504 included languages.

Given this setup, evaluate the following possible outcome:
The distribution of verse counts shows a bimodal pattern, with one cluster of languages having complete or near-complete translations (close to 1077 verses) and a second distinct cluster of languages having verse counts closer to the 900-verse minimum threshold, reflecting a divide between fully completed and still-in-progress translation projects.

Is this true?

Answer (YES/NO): NO